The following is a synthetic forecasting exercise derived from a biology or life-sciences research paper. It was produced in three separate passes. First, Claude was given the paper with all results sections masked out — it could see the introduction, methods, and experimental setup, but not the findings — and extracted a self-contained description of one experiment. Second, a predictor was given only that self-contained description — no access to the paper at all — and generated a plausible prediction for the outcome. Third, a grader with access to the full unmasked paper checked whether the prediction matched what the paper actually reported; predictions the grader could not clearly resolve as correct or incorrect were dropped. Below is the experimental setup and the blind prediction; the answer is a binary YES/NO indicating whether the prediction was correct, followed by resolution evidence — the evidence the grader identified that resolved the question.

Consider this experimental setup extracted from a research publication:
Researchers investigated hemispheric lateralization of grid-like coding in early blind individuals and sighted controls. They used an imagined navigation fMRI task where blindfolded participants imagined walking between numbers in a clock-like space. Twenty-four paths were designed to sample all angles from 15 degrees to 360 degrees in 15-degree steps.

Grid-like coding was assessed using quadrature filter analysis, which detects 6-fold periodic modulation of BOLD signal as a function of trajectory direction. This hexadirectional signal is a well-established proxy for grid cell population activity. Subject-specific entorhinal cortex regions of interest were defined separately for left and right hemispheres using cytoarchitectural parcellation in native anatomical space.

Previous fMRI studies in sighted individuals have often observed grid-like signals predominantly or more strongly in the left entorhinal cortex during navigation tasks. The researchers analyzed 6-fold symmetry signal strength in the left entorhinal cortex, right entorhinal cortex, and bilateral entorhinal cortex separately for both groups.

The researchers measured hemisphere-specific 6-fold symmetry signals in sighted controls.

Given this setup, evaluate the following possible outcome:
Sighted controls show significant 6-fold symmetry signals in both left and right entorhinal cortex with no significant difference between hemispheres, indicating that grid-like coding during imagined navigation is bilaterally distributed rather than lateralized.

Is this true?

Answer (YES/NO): NO